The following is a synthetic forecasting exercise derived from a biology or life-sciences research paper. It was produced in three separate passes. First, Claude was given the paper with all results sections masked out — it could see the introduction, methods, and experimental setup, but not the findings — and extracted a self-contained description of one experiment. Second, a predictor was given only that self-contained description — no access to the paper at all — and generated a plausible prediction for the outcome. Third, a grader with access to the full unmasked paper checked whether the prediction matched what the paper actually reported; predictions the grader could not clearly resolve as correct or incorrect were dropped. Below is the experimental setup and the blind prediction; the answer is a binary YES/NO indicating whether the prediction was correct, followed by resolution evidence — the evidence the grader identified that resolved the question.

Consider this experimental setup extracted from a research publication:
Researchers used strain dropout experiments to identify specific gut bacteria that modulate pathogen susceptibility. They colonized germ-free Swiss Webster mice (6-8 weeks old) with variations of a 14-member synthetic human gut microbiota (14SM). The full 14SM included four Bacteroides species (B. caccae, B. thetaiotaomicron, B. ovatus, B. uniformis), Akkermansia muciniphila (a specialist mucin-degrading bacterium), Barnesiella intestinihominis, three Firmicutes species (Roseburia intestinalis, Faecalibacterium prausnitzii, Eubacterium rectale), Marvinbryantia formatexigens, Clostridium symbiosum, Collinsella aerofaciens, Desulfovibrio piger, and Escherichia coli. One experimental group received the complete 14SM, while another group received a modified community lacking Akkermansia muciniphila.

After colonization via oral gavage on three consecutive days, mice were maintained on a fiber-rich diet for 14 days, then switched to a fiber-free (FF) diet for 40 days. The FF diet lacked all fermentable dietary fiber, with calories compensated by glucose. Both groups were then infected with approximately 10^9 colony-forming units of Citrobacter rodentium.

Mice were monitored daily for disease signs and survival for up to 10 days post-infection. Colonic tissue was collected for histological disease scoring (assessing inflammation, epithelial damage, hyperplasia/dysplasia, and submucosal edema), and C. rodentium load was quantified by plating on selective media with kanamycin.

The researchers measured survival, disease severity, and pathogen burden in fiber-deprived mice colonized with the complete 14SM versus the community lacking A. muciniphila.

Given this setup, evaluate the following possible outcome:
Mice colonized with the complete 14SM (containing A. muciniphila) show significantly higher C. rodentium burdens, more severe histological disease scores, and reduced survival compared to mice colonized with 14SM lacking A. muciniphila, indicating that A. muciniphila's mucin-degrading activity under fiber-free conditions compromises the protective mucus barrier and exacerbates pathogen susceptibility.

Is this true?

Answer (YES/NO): NO